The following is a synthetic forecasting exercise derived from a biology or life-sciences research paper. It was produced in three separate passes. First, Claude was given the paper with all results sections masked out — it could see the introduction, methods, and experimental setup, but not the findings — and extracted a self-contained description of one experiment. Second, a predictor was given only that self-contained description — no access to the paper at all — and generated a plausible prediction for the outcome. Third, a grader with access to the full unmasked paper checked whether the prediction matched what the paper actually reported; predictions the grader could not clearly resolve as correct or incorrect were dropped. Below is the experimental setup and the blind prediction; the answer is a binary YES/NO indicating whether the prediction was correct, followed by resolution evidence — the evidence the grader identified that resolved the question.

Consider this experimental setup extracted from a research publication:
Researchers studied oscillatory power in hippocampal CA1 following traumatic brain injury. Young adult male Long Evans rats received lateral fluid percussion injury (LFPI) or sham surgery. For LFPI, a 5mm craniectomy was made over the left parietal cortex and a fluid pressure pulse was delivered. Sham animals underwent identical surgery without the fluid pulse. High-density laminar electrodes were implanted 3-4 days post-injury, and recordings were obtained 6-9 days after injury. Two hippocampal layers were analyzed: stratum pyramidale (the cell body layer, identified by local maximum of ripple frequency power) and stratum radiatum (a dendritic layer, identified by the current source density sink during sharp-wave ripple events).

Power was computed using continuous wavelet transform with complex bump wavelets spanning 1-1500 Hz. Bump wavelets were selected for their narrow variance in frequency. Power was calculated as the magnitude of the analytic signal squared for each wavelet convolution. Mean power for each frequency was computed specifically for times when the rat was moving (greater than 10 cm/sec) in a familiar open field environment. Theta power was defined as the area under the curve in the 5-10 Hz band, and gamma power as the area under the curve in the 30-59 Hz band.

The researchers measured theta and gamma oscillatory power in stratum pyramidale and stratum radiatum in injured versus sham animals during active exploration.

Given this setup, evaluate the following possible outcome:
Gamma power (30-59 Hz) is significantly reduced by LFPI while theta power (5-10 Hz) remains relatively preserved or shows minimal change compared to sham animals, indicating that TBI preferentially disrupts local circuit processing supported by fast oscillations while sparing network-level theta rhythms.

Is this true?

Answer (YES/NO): NO